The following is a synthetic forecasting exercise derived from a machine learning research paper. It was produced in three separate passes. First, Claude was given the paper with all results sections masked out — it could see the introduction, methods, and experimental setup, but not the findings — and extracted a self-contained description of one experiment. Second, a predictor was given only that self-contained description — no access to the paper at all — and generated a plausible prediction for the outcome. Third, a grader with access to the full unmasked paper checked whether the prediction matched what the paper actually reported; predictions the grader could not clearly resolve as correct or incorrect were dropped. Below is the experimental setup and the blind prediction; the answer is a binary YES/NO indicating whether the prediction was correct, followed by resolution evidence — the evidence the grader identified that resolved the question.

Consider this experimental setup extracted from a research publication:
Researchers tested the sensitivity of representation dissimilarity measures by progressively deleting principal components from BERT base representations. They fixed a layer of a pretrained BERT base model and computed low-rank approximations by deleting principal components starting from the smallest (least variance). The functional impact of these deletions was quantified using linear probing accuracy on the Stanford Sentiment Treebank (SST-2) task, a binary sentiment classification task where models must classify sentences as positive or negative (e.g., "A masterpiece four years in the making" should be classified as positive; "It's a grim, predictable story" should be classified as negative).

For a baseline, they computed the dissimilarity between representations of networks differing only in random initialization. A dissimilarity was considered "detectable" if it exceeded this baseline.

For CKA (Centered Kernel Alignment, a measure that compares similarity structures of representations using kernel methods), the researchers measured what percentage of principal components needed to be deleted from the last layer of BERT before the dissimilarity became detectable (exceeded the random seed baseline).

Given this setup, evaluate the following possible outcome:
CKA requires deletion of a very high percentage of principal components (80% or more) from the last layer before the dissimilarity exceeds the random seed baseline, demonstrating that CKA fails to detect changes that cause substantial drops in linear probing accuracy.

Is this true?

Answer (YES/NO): YES